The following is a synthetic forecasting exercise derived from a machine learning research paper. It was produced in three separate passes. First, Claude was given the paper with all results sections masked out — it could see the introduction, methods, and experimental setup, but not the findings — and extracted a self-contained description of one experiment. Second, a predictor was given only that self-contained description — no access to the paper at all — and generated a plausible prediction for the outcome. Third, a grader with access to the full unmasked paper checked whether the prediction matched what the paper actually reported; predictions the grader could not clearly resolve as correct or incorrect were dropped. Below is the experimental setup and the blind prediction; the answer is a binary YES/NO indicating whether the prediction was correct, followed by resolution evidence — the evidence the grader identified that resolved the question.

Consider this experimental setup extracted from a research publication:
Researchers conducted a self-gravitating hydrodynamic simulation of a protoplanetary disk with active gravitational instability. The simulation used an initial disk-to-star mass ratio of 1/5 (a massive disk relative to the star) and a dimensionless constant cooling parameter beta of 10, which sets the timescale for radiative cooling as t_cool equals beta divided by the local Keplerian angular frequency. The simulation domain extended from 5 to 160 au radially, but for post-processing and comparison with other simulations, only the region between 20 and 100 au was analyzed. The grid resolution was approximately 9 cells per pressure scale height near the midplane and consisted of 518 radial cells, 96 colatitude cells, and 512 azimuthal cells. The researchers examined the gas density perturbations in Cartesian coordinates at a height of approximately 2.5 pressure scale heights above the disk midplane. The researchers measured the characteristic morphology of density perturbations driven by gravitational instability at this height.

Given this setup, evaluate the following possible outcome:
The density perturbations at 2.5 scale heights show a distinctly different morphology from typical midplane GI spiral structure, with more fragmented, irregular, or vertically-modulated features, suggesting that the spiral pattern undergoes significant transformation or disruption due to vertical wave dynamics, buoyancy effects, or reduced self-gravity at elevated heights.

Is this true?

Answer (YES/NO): NO